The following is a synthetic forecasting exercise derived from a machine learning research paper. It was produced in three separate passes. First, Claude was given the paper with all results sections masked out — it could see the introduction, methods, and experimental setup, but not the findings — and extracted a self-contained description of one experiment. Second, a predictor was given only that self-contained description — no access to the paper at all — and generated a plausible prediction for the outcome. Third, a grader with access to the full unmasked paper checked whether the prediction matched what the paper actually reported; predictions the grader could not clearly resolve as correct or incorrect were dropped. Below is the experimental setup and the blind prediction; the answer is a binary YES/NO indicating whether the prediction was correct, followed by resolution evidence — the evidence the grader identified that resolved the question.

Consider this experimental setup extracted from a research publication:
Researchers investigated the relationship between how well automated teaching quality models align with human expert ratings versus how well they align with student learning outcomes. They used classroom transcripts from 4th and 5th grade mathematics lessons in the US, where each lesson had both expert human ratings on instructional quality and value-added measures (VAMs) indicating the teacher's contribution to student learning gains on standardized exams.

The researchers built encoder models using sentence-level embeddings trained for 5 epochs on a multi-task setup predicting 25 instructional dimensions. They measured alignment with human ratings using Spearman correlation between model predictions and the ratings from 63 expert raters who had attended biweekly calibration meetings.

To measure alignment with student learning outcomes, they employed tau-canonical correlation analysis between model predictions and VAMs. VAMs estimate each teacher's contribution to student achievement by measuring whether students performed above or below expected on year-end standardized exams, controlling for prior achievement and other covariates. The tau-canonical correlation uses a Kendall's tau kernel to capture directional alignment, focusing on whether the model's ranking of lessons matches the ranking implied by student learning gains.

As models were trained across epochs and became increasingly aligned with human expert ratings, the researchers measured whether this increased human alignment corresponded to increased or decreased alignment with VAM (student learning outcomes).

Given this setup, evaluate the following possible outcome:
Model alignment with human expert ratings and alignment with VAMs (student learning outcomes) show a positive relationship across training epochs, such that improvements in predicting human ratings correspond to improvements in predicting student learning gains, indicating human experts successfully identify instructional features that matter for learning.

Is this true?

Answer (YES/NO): NO